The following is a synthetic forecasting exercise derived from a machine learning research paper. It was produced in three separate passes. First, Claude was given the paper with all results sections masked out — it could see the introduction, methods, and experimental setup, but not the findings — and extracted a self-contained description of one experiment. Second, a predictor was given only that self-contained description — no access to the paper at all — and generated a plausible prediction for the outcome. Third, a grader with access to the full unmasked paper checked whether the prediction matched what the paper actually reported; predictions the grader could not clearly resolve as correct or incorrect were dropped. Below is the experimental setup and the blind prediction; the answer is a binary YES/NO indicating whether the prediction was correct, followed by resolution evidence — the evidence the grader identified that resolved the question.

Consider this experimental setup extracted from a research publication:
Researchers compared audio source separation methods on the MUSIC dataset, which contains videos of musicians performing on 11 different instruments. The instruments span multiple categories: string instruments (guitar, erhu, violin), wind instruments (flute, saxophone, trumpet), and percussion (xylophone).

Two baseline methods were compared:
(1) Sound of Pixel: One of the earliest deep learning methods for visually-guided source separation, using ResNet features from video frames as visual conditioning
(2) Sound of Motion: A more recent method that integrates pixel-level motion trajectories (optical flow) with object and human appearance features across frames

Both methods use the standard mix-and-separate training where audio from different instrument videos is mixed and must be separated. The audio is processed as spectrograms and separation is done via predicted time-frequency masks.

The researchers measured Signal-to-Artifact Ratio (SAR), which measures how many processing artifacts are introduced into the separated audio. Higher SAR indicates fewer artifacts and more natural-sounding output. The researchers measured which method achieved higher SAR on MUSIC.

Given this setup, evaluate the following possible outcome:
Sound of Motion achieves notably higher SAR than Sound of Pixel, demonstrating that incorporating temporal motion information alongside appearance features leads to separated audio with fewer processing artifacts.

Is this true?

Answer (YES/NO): YES